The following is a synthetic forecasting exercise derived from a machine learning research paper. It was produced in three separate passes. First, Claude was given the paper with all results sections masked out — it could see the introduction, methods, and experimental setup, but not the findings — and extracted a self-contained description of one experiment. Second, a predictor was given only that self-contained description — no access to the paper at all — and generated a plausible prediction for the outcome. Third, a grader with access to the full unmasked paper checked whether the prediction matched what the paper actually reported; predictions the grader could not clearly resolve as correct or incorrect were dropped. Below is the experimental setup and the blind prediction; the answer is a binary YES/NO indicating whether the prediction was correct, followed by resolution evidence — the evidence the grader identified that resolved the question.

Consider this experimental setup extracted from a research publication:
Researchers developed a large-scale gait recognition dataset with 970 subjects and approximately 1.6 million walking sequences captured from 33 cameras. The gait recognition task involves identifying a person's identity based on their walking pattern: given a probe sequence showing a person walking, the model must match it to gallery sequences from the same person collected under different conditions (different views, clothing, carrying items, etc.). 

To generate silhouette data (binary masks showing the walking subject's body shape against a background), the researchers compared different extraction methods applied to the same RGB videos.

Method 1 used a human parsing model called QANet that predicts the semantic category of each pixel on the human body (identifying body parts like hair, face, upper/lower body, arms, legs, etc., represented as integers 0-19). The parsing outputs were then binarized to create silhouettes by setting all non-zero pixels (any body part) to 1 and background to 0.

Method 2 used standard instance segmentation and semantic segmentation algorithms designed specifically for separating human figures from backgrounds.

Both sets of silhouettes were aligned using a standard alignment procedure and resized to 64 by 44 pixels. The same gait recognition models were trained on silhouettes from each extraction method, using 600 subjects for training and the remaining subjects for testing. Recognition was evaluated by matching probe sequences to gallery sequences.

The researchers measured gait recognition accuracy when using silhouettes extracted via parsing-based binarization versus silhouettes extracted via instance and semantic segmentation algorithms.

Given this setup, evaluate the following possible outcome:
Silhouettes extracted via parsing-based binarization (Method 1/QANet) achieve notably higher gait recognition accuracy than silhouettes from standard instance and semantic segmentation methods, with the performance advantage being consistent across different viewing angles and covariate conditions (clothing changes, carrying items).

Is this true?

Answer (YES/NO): NO